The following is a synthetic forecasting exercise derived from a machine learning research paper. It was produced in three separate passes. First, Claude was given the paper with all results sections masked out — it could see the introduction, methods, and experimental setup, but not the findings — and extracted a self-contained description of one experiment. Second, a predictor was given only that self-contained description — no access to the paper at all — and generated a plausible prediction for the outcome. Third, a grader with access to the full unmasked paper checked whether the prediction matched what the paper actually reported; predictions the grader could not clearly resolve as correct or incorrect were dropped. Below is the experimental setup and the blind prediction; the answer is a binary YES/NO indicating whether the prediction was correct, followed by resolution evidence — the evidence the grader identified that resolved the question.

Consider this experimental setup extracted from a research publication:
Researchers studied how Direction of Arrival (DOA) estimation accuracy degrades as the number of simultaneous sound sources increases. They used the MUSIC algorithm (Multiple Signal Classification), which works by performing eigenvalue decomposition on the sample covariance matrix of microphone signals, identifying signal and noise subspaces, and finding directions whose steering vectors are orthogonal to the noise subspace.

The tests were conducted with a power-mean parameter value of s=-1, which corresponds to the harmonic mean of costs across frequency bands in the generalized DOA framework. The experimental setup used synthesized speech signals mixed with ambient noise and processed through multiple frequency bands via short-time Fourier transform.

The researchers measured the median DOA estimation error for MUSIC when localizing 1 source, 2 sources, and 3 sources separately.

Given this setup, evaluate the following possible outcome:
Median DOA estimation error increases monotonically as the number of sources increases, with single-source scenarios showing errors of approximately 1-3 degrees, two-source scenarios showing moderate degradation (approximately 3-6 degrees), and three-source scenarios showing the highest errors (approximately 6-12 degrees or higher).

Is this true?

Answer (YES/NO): NO